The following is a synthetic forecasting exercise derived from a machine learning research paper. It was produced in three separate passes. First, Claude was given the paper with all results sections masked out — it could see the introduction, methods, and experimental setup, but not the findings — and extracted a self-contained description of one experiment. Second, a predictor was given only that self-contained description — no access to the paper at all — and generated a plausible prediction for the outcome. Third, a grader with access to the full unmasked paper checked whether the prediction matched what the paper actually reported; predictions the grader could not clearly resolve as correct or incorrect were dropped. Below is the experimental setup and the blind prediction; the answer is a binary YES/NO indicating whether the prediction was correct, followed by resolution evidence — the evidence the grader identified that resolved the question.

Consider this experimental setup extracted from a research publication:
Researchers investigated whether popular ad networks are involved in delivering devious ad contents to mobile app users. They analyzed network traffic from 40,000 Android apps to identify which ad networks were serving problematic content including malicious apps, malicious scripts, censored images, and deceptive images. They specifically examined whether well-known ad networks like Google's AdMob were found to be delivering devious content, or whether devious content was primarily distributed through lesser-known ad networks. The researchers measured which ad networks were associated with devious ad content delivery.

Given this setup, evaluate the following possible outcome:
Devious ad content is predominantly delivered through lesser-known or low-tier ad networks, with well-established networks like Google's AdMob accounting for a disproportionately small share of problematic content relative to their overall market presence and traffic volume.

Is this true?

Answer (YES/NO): NO